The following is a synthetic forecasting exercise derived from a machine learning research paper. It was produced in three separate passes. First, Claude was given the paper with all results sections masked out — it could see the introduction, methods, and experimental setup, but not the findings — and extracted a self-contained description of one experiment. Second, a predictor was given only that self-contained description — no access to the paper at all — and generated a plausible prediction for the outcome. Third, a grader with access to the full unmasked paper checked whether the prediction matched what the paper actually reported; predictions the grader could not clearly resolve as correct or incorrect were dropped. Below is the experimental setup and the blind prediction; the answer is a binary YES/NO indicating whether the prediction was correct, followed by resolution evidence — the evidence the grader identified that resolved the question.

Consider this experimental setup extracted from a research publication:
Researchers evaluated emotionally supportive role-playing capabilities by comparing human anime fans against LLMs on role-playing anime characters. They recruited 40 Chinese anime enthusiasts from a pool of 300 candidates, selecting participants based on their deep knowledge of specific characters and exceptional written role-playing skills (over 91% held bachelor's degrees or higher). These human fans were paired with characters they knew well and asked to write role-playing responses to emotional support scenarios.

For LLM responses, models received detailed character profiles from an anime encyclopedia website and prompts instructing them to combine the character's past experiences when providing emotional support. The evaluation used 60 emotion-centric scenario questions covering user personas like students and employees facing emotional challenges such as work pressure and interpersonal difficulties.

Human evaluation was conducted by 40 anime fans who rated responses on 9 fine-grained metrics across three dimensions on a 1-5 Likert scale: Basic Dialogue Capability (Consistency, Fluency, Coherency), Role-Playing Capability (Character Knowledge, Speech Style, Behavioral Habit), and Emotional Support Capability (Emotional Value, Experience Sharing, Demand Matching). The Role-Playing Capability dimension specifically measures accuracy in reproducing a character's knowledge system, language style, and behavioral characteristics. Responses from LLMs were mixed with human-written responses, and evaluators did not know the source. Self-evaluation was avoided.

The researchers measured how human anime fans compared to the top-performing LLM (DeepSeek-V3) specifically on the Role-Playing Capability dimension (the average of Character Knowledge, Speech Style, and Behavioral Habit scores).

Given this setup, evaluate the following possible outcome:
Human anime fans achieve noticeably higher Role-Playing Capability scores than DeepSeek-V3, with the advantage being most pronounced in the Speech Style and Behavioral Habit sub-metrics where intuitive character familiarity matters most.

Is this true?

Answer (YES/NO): NO